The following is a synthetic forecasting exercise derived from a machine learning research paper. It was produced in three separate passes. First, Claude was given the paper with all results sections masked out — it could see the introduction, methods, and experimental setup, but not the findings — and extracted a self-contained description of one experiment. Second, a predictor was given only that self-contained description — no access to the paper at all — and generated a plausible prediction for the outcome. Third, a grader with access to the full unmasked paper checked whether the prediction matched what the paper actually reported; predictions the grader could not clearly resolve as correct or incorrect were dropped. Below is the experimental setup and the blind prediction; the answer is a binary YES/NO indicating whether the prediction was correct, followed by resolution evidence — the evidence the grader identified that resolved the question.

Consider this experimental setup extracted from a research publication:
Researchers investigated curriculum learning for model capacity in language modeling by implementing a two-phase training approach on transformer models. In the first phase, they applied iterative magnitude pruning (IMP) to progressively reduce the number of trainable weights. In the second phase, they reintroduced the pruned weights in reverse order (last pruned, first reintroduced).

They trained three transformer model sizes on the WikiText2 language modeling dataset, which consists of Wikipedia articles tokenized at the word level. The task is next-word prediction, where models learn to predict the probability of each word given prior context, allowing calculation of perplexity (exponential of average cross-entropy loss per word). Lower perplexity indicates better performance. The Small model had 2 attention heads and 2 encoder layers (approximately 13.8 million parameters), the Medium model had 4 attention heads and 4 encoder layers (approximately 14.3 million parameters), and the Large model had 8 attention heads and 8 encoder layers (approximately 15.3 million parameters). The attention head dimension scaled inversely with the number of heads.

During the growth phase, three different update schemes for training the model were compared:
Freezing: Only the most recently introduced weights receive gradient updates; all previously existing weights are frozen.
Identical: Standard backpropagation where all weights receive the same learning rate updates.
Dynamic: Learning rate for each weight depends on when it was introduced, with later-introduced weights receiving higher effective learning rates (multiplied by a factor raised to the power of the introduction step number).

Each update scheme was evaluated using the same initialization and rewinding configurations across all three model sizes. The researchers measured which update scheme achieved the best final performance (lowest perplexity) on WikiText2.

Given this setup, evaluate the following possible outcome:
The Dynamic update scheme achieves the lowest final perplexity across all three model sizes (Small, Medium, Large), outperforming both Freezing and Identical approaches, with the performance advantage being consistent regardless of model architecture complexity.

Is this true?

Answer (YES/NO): NO